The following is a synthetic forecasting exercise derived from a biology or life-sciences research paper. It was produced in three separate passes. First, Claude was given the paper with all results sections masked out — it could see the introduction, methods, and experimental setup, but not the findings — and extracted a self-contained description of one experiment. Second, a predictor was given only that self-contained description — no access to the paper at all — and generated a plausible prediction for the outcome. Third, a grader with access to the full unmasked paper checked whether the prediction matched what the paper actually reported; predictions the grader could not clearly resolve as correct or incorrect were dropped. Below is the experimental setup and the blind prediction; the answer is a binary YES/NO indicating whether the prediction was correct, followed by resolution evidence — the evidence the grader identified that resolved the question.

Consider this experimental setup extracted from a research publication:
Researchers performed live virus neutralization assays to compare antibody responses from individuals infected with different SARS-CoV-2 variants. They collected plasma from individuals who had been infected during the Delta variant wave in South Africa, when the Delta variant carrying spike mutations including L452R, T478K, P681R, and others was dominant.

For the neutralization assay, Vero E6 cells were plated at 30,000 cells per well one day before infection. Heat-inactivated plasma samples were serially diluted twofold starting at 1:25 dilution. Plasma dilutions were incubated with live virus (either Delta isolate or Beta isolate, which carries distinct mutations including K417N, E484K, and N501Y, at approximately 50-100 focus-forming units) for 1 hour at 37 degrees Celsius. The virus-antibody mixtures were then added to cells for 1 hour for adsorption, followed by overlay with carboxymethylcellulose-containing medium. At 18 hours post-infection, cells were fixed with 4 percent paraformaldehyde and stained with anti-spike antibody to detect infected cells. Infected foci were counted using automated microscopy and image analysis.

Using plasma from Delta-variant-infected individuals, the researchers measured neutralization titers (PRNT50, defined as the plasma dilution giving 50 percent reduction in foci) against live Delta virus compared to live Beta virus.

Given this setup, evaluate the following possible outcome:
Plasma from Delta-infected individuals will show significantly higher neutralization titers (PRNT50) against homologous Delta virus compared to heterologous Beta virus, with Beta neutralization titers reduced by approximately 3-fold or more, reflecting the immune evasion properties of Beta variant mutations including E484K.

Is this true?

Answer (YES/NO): YES